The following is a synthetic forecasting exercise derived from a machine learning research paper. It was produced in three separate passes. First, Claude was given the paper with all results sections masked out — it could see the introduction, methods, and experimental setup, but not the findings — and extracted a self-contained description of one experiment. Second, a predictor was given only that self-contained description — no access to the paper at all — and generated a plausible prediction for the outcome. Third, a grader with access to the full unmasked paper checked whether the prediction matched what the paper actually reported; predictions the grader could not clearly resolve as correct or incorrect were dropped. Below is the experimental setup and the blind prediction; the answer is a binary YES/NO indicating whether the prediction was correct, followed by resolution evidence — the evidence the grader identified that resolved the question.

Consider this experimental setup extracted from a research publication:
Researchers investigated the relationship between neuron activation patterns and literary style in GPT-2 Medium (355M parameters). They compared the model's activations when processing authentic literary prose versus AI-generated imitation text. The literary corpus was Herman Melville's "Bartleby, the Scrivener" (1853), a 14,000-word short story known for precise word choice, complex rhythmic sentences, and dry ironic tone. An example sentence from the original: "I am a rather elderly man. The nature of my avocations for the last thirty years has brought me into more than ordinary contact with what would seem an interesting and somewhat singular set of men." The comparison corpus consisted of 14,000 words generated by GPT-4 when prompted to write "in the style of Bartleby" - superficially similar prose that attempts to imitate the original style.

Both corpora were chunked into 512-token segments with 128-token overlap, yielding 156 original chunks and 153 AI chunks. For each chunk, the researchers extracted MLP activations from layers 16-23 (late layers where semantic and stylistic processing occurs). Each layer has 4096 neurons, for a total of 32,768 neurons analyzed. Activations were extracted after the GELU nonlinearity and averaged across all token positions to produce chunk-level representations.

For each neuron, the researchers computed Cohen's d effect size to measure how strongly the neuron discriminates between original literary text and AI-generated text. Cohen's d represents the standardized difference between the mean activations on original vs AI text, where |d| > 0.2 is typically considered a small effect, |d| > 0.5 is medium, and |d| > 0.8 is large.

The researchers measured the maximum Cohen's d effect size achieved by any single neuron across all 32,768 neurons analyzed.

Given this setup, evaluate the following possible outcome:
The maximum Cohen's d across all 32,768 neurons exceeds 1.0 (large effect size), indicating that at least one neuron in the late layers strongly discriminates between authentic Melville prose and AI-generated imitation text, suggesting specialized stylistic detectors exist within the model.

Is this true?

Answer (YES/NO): YES